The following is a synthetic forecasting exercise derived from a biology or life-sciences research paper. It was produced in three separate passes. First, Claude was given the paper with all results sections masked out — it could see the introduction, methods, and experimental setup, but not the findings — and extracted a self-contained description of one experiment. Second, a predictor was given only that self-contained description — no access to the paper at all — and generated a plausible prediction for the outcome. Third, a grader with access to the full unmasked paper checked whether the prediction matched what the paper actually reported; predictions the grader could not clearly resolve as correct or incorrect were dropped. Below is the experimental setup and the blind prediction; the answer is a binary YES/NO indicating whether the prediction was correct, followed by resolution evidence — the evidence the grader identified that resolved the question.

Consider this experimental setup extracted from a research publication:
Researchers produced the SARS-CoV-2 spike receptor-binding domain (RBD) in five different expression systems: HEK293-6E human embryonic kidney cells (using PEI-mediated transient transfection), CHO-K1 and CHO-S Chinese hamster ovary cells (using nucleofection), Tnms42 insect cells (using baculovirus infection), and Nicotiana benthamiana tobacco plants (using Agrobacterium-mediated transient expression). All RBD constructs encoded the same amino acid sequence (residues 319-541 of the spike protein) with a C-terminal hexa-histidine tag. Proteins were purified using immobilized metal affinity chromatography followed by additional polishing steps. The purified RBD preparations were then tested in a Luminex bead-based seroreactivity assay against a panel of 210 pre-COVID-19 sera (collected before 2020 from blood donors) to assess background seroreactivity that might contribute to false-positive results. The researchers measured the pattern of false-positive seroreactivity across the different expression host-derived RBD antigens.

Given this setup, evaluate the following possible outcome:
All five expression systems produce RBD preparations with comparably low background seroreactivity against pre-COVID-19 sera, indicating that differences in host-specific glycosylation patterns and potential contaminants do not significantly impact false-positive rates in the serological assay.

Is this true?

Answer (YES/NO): NO